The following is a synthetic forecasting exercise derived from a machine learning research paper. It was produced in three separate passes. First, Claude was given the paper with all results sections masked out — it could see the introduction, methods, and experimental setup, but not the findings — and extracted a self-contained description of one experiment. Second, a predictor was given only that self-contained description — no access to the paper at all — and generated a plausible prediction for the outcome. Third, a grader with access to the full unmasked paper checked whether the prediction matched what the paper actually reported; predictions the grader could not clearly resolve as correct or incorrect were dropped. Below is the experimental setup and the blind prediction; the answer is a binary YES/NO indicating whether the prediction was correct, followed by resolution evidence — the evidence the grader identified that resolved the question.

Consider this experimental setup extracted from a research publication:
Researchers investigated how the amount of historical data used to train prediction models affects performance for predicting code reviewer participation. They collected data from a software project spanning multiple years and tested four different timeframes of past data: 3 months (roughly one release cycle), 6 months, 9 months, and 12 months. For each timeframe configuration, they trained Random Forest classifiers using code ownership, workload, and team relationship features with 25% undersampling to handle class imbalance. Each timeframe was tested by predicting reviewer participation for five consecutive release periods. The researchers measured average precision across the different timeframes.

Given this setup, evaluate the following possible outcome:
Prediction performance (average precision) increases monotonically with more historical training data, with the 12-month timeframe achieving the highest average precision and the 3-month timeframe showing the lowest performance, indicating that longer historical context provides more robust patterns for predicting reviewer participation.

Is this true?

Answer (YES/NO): NO